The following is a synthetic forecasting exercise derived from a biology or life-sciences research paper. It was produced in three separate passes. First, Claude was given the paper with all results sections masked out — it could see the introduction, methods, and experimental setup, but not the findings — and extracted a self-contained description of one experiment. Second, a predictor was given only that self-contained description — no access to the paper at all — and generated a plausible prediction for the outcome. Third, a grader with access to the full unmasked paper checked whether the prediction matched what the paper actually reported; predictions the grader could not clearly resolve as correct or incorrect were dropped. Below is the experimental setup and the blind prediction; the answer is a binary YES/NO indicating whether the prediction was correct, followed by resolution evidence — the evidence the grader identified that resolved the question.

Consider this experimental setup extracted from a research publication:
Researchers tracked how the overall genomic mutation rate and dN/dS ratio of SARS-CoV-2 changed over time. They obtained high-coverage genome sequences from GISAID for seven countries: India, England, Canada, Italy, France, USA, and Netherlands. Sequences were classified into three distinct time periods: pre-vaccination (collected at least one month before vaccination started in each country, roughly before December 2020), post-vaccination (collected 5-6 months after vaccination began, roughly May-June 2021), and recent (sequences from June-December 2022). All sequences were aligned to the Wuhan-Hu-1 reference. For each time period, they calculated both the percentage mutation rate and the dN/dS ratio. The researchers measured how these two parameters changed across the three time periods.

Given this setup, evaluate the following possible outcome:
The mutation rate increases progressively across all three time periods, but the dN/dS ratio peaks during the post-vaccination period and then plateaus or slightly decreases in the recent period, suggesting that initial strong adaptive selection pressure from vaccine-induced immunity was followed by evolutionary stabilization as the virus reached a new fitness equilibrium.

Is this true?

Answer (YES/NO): YES